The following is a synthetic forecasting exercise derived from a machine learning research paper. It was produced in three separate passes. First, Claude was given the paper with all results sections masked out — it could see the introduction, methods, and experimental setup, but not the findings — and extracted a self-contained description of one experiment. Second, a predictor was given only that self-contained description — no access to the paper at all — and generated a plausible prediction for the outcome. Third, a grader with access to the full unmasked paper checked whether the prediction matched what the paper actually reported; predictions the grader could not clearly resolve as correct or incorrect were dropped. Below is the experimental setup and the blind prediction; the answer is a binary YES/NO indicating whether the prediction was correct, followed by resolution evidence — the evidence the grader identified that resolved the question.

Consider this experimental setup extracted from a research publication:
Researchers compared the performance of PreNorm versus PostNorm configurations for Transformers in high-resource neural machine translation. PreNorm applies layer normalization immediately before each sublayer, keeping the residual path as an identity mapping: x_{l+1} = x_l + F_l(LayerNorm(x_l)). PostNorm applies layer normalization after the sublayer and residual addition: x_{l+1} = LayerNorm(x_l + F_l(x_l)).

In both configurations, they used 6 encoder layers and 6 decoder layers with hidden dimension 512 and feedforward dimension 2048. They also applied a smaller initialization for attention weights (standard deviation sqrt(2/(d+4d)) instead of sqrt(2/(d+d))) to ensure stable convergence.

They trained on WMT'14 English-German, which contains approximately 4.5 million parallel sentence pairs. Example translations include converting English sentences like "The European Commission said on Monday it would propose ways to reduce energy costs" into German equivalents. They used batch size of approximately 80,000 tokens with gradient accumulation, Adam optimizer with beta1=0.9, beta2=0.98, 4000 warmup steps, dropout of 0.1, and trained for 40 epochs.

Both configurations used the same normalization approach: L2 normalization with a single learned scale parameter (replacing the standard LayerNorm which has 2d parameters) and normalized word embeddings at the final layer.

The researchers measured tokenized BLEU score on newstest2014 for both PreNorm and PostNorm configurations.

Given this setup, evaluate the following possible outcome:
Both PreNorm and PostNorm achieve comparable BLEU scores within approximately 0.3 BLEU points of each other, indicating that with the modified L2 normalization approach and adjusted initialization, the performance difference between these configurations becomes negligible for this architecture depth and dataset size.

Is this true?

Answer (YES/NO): NO